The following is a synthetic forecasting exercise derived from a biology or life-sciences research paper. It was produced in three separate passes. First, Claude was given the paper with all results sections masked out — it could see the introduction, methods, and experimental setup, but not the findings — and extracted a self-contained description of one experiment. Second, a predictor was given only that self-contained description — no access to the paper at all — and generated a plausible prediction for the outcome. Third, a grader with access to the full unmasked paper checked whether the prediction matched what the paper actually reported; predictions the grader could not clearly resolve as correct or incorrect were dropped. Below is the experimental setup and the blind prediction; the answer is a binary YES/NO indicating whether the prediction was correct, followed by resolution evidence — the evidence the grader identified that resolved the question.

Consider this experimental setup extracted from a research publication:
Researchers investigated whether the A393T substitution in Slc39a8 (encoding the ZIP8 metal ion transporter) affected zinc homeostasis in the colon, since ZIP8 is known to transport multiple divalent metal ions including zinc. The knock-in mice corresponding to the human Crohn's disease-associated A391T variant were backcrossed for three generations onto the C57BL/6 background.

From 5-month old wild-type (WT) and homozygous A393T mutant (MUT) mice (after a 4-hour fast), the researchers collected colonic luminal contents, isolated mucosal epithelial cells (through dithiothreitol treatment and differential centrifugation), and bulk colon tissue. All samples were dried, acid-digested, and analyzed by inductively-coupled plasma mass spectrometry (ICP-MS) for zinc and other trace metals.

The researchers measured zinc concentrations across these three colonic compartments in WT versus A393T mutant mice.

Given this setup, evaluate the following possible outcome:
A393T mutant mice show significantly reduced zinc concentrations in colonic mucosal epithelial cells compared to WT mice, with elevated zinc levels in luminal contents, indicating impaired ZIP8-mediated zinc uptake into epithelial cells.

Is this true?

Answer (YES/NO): NO